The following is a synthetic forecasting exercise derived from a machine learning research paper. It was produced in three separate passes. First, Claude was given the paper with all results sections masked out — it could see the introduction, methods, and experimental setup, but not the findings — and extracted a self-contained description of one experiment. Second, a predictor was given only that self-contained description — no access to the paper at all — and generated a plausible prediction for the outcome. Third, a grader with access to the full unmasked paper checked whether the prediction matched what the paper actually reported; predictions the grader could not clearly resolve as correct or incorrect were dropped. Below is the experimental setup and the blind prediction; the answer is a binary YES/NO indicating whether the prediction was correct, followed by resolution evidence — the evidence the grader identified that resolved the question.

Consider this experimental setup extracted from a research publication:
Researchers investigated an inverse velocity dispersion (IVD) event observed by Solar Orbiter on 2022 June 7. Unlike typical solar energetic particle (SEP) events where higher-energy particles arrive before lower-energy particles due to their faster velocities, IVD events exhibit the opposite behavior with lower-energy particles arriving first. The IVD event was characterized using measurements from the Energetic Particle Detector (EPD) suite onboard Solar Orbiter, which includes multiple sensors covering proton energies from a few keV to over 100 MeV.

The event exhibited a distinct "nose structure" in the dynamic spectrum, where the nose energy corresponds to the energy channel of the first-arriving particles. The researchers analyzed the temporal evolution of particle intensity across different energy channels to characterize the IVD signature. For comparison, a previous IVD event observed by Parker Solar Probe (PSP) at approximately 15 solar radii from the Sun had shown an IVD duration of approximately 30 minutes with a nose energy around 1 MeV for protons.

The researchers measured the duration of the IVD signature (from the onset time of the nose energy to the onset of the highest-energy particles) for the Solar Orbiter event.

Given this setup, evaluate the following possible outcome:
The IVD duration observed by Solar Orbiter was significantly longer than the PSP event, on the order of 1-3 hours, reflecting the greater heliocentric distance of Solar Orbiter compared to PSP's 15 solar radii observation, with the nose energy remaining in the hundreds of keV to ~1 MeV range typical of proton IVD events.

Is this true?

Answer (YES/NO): NO